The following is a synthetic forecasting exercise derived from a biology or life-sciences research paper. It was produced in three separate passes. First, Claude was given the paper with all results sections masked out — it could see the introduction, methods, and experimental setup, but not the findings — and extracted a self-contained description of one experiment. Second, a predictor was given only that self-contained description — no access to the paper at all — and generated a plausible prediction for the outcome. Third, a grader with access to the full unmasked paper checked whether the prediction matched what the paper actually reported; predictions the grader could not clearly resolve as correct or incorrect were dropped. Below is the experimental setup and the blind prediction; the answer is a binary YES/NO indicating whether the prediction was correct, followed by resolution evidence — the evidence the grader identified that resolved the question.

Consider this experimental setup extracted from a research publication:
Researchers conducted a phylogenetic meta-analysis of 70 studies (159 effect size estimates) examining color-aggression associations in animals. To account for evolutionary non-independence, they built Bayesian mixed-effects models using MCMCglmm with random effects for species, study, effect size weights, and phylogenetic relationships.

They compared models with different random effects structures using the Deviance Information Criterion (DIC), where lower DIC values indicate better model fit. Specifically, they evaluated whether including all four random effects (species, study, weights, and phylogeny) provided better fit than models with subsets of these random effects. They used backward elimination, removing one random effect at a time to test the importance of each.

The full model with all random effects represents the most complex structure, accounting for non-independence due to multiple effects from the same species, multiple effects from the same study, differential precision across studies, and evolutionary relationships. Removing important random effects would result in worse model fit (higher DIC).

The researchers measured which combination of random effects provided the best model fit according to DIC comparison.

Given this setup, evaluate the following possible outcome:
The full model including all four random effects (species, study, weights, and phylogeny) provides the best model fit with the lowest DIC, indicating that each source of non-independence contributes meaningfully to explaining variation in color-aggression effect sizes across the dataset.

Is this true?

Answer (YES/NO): NO